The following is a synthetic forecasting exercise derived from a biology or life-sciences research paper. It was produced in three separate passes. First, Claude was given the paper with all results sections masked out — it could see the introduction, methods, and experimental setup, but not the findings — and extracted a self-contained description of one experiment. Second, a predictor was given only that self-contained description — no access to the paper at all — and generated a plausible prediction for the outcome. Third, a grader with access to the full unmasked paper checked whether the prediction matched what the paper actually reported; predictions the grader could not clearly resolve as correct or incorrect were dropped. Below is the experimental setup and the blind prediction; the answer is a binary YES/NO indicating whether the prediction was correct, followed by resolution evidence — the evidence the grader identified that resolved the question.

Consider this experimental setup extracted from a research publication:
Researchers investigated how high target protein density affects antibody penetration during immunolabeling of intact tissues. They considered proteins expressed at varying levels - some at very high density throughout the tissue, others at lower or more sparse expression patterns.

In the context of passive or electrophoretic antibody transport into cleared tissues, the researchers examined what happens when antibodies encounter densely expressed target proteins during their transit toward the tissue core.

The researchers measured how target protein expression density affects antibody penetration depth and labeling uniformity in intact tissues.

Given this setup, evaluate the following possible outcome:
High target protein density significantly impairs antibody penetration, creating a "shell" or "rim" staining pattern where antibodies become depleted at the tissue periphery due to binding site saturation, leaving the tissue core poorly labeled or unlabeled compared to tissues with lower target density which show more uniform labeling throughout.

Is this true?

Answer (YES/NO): YES